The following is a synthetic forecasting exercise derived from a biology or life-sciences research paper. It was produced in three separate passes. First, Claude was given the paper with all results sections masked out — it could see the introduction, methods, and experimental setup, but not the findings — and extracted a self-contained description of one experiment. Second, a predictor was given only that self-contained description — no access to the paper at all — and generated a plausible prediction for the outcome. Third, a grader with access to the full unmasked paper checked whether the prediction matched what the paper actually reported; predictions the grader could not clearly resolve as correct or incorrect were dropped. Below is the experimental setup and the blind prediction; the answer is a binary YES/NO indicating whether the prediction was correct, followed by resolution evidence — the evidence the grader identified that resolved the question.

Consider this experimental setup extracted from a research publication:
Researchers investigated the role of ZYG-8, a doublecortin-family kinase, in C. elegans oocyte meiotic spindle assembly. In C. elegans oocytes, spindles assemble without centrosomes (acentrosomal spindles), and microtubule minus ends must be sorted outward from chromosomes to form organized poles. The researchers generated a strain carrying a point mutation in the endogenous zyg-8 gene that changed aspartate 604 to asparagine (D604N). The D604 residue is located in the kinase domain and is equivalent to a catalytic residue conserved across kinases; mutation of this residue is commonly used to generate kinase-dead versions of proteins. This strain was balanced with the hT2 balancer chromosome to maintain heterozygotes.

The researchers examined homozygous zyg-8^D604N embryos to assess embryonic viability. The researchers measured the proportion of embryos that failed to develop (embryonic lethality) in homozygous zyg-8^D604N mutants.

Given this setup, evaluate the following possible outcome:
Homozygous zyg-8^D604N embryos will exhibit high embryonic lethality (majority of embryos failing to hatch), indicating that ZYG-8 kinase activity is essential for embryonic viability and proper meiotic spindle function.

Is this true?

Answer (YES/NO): YES